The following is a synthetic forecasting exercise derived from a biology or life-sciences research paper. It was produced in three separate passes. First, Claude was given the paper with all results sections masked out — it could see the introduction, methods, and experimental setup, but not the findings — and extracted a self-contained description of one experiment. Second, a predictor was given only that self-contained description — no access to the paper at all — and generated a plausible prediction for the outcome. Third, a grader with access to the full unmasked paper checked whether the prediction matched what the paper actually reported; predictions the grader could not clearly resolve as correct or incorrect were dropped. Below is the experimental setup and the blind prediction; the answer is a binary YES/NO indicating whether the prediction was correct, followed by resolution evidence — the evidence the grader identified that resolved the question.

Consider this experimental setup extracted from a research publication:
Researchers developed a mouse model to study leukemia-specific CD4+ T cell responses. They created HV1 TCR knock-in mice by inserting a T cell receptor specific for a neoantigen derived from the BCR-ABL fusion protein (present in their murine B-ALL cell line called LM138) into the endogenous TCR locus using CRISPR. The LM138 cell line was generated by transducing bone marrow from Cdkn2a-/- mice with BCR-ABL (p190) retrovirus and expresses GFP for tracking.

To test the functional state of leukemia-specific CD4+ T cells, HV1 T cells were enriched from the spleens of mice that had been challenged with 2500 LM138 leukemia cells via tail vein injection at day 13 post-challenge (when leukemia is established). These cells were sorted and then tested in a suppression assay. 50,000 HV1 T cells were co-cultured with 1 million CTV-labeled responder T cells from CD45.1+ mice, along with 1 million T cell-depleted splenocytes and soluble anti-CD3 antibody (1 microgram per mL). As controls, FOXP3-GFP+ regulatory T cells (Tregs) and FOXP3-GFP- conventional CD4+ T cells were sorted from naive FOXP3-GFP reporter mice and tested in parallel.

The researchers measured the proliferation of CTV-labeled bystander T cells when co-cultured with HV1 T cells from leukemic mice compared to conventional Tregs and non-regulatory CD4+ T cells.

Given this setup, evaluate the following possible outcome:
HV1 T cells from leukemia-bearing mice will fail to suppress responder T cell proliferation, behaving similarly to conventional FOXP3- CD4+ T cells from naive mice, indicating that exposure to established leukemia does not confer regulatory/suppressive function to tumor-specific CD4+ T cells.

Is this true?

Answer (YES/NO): NO